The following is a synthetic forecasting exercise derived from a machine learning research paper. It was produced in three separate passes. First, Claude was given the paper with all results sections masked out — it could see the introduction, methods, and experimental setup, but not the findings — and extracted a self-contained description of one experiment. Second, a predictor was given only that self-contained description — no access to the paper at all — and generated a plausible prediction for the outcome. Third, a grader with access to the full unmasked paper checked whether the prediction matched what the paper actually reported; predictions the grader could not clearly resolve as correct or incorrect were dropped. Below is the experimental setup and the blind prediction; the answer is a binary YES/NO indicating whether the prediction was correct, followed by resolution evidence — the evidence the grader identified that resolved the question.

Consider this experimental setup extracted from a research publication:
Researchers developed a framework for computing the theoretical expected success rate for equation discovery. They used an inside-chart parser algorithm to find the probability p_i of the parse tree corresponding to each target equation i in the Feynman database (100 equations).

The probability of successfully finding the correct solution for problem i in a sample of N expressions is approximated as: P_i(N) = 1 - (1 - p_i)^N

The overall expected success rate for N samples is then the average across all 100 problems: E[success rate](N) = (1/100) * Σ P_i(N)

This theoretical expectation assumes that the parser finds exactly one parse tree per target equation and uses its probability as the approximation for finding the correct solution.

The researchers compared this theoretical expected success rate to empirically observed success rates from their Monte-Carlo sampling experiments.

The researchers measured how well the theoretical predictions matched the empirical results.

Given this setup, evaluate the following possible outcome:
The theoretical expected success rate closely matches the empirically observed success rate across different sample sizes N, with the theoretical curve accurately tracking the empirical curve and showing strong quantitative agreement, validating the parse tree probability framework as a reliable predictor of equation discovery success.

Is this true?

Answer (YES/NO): NO